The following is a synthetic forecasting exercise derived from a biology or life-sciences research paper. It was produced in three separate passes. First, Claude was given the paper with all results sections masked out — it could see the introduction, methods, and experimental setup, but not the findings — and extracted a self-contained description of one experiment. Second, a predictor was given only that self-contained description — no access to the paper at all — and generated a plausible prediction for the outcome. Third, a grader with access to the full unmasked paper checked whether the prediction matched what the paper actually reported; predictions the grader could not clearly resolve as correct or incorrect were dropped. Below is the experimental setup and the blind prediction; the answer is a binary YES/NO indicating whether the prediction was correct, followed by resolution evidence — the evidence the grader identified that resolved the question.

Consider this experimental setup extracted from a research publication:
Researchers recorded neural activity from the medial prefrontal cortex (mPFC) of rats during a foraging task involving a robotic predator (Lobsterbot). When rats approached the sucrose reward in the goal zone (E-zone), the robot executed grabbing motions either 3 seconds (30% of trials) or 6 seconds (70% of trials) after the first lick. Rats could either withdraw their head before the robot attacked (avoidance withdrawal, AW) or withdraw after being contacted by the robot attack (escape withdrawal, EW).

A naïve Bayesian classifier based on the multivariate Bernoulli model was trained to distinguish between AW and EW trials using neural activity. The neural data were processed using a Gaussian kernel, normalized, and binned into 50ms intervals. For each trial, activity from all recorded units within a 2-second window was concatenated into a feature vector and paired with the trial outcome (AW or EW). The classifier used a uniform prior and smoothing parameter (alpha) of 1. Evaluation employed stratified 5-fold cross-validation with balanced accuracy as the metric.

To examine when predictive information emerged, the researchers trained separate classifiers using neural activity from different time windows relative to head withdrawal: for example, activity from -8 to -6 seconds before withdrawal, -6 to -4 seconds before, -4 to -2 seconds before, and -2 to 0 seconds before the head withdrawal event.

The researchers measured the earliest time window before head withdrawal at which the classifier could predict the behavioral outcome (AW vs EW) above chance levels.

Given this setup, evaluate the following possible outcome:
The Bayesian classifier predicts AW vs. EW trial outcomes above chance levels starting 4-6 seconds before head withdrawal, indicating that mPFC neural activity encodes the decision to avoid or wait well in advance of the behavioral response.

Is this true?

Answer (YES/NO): YES